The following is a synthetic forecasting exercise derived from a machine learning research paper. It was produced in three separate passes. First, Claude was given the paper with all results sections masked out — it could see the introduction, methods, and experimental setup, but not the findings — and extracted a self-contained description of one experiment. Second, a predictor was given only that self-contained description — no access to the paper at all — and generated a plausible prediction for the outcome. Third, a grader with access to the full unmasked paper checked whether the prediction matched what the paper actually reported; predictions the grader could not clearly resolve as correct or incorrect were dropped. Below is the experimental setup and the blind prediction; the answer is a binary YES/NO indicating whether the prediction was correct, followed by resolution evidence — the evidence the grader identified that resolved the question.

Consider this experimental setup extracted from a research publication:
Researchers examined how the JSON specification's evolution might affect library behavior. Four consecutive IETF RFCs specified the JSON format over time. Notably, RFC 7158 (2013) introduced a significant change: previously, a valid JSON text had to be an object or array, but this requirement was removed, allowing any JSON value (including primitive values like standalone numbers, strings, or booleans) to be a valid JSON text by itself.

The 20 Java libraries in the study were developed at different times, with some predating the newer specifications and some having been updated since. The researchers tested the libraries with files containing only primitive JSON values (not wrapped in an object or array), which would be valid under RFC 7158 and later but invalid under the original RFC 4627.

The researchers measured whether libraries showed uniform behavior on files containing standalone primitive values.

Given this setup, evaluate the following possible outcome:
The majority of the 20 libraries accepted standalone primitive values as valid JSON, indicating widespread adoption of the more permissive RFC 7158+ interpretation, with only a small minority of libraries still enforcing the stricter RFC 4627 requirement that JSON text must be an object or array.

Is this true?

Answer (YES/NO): YES